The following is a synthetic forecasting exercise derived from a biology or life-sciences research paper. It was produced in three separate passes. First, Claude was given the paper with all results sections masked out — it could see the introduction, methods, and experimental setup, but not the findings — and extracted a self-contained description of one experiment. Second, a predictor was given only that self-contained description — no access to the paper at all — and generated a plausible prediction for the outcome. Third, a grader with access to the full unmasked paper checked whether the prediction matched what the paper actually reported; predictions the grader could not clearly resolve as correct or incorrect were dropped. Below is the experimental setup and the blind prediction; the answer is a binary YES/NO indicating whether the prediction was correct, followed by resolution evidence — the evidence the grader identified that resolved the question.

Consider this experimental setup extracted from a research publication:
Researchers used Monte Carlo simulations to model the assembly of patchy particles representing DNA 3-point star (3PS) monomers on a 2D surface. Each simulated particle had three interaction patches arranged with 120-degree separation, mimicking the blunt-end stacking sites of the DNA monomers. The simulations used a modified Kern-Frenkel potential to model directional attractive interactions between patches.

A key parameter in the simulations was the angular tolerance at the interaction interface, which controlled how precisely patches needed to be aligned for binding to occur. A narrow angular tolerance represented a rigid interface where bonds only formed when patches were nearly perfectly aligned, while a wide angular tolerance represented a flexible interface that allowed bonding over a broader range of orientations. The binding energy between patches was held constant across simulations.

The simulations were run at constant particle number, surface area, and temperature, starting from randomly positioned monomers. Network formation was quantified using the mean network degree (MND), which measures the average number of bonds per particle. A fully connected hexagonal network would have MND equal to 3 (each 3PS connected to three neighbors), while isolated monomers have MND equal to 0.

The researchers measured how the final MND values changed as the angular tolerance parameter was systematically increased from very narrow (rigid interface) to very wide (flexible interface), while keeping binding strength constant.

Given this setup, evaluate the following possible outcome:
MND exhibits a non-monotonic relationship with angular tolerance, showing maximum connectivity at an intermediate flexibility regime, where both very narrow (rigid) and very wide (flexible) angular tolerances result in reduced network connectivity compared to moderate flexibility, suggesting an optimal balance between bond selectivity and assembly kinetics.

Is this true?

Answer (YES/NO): NO